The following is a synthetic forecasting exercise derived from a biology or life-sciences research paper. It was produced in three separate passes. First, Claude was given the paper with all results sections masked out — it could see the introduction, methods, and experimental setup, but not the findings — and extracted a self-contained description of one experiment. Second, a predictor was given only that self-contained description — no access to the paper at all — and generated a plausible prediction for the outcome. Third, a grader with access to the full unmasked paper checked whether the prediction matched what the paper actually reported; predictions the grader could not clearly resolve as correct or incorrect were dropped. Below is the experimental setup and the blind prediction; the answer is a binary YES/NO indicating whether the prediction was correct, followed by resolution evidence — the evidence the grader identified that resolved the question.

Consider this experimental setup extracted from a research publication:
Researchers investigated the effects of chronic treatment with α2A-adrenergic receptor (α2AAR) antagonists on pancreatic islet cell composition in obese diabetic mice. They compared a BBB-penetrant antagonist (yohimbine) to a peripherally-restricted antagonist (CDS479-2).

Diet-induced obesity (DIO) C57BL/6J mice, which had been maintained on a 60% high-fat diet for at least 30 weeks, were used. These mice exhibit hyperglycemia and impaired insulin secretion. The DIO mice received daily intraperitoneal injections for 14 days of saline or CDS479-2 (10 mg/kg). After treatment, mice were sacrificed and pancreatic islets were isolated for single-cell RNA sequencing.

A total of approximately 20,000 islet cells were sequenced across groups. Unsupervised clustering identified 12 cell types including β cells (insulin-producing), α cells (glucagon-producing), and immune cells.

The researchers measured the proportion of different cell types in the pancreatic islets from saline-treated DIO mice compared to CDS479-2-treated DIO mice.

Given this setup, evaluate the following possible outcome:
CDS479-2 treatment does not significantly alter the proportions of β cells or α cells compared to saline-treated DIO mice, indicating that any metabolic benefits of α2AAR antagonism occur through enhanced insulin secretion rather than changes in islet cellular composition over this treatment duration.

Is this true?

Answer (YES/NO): NO